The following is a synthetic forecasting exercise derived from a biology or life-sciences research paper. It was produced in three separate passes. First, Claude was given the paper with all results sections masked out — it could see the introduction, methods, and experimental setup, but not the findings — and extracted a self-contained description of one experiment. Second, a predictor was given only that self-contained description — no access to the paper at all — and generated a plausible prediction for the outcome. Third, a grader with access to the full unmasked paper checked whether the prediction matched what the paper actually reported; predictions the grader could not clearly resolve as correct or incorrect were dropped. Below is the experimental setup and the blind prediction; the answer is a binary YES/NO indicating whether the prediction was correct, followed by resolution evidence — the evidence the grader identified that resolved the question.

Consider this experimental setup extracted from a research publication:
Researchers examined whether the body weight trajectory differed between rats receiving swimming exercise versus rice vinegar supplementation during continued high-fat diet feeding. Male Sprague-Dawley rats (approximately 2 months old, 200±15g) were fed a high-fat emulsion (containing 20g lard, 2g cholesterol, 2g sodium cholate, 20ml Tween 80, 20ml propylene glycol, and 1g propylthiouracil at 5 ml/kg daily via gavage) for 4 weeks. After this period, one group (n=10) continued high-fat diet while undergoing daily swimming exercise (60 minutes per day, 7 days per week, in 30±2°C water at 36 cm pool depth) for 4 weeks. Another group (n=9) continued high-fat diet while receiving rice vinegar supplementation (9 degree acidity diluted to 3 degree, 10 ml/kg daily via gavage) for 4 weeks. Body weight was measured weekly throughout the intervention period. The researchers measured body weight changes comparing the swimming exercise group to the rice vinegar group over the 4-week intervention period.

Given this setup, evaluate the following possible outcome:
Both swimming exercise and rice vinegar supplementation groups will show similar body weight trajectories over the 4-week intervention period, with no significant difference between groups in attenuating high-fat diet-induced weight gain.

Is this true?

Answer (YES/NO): YES